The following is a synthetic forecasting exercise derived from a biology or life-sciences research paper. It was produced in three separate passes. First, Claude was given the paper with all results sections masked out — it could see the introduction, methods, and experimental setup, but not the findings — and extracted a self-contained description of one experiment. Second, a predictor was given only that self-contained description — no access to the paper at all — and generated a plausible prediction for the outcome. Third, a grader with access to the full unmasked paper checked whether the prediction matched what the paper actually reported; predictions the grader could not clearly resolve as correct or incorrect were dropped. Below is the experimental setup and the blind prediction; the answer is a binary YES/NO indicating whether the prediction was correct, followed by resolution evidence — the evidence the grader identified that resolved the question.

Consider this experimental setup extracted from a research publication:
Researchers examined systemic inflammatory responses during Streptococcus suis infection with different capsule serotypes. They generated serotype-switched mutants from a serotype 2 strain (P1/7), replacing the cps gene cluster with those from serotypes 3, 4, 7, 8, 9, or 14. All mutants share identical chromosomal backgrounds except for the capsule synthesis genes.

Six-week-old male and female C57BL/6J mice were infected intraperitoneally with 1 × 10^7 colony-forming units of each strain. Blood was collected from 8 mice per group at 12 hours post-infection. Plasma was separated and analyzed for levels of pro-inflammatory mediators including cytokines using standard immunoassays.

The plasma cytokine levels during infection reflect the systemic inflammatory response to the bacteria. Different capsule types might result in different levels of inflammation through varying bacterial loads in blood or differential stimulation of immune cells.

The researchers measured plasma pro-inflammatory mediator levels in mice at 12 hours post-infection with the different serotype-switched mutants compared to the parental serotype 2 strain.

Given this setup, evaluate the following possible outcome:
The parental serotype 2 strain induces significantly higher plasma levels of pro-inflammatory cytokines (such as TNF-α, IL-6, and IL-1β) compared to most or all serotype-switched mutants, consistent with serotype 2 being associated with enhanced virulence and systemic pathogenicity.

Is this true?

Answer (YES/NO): NO